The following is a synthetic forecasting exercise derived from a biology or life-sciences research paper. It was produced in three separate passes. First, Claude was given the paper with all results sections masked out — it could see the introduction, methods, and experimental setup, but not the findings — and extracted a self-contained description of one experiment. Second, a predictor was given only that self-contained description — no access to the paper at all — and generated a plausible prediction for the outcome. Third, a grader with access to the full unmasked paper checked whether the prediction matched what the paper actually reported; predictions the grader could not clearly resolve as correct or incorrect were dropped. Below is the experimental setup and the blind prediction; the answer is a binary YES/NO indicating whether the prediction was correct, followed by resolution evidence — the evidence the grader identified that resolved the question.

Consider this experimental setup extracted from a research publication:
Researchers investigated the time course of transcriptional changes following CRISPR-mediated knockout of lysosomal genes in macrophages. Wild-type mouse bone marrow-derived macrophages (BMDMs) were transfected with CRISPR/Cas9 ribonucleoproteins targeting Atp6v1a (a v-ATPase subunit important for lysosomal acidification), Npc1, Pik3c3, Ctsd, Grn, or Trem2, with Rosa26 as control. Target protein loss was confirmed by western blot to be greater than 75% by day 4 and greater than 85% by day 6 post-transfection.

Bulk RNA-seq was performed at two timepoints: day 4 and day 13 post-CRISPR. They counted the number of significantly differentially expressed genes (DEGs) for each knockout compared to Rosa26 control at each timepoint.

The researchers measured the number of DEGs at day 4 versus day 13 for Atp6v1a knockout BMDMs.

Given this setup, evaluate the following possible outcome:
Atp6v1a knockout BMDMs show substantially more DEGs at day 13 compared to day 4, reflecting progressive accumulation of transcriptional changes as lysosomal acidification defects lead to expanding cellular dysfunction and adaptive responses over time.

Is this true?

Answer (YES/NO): YES